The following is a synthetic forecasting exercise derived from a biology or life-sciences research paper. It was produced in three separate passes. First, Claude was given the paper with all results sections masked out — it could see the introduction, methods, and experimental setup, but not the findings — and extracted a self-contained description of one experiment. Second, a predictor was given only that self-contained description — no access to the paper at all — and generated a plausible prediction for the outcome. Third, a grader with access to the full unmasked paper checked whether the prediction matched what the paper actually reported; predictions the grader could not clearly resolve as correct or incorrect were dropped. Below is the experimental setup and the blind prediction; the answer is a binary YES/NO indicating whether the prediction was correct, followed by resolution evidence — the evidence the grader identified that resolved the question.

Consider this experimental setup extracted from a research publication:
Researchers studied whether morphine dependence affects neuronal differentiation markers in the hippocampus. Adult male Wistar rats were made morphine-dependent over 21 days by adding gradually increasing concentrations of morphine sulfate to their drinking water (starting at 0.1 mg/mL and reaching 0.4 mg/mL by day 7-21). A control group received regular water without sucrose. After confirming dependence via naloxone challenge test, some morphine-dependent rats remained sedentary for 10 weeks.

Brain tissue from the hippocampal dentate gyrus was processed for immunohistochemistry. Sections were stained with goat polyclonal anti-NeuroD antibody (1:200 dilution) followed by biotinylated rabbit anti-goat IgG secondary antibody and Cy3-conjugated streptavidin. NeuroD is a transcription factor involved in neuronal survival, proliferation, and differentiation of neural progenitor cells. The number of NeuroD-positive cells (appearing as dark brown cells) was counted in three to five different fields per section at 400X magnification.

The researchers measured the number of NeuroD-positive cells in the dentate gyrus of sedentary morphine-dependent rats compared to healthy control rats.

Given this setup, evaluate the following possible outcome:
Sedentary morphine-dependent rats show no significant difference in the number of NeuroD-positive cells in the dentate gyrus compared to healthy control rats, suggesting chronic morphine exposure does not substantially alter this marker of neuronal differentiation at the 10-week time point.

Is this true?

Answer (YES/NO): NO